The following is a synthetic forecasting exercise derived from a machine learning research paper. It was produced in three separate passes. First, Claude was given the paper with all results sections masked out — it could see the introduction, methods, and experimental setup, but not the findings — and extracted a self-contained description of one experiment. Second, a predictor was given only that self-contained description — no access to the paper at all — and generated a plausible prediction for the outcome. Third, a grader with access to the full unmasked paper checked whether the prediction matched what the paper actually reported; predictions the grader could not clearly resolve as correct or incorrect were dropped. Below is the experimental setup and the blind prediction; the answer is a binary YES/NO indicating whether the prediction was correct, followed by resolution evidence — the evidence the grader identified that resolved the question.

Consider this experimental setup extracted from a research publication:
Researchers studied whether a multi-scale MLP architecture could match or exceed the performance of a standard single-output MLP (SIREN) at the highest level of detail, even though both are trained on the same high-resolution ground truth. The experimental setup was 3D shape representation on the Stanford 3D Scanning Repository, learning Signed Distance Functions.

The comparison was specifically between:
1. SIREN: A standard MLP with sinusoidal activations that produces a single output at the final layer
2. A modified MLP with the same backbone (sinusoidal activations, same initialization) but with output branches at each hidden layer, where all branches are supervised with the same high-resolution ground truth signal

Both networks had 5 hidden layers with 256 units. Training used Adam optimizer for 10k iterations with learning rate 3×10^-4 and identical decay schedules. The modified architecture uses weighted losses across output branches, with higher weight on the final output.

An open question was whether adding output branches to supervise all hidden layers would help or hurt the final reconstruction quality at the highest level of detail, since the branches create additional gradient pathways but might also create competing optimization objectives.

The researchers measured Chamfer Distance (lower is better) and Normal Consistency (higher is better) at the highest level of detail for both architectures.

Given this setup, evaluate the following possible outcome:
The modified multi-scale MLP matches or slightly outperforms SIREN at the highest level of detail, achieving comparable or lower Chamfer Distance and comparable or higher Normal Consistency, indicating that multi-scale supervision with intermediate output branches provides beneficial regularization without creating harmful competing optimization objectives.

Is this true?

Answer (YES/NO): YES